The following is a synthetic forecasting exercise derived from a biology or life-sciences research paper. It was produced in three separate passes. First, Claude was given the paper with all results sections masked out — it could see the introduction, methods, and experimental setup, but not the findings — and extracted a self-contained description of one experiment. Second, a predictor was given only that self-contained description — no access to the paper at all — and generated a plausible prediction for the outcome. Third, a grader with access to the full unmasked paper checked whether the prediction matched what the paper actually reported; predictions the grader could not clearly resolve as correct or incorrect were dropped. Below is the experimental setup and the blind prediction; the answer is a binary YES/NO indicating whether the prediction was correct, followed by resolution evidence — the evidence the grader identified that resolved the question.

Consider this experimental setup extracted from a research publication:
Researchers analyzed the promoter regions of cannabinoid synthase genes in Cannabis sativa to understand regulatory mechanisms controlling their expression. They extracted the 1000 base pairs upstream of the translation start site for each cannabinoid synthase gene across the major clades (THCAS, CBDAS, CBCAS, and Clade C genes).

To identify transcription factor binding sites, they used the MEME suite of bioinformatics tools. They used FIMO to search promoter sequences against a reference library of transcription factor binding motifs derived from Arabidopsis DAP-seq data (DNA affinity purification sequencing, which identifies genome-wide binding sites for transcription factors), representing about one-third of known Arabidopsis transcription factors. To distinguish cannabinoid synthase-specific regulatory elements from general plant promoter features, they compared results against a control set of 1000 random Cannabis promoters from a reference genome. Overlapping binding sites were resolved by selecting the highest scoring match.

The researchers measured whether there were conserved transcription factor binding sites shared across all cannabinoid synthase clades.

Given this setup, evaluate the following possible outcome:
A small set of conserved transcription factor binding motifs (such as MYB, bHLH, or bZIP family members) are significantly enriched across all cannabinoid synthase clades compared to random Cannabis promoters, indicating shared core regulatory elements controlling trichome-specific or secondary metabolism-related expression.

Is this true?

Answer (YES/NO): NO